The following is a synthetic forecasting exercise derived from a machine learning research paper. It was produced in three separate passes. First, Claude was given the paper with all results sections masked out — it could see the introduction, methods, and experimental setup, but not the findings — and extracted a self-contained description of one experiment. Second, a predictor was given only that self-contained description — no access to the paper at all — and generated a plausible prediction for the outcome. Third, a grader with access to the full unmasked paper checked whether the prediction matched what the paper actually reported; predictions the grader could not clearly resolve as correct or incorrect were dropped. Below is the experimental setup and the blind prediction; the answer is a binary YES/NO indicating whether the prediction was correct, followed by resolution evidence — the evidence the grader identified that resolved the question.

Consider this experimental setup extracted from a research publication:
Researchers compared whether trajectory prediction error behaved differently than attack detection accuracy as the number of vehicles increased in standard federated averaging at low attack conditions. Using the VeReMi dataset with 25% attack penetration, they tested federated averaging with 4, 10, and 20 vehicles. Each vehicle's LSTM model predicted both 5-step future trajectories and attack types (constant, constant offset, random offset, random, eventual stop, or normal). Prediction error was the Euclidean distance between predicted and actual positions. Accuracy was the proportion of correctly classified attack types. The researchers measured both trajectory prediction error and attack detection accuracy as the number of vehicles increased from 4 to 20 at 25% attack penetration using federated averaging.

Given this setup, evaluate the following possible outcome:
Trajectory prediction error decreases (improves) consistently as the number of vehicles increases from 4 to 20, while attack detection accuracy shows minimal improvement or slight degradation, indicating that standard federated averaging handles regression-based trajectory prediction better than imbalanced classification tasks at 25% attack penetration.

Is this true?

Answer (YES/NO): NO